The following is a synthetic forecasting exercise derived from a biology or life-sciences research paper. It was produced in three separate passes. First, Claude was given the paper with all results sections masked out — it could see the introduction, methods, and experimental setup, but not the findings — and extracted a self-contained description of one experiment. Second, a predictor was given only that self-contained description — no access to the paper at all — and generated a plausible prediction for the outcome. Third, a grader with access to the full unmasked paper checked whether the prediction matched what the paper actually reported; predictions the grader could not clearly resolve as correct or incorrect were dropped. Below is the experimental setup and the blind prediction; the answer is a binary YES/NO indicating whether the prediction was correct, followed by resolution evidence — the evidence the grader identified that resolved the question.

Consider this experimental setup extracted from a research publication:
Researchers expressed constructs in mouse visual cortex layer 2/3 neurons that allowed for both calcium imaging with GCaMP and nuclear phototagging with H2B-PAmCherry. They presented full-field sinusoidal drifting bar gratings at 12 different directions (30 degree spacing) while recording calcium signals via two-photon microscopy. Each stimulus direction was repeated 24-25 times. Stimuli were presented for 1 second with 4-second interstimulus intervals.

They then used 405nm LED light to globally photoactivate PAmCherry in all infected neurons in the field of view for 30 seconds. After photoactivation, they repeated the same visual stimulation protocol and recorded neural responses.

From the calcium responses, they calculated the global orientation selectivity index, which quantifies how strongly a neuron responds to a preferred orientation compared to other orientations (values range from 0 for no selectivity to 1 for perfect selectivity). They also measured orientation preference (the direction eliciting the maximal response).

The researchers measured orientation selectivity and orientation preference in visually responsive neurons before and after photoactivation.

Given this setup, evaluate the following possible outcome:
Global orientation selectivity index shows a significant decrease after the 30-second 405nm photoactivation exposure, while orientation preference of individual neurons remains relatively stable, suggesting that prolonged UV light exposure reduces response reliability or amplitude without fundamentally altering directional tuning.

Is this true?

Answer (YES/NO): NO